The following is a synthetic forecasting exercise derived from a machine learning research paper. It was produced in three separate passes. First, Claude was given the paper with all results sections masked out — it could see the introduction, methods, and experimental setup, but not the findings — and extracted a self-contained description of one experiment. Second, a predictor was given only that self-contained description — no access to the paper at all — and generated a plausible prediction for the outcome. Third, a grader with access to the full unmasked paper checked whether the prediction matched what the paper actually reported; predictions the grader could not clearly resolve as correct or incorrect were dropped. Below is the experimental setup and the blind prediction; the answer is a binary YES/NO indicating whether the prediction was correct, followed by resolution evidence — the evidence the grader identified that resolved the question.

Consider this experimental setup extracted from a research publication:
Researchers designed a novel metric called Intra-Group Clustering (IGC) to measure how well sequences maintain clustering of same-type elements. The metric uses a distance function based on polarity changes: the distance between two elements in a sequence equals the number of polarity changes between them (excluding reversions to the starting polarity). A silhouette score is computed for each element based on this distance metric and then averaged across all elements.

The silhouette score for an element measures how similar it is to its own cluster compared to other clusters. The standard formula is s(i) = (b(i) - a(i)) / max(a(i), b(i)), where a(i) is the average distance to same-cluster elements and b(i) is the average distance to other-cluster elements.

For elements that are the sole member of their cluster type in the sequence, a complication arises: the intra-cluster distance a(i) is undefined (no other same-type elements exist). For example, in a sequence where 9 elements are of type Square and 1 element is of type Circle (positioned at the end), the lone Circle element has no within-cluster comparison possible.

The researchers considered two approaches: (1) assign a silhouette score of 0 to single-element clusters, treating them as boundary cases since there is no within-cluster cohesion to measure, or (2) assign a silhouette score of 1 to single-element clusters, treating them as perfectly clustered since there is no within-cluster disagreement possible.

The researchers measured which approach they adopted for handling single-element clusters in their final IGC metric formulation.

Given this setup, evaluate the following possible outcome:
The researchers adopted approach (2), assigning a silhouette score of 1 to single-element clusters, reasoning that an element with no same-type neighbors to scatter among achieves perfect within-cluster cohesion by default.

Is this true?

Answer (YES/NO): YES